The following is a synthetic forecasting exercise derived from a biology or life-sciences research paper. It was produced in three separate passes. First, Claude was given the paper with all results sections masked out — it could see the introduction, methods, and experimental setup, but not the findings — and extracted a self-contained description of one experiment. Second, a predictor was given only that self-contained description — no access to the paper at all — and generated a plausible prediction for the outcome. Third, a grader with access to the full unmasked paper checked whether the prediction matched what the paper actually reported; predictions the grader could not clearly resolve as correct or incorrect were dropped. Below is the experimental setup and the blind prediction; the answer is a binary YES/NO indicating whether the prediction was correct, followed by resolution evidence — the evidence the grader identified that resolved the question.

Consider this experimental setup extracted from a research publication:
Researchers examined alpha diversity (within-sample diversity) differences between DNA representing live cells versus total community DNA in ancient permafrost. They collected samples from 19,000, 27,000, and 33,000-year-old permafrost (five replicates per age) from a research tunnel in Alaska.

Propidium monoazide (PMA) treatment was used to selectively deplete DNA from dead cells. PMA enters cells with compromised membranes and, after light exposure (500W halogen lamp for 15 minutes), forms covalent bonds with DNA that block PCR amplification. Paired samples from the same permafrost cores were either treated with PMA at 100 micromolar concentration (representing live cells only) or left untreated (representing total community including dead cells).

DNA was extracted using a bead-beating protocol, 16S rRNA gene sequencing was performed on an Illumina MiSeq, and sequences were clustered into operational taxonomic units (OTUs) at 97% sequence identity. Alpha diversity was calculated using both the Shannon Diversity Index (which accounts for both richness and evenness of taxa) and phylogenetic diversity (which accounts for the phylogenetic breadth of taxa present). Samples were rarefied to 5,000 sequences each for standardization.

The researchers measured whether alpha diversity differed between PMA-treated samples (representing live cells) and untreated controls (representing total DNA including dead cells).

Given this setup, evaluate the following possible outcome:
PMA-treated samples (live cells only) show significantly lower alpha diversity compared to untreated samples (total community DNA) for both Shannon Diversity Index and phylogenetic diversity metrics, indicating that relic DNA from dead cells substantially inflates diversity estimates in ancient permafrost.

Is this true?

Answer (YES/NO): NO